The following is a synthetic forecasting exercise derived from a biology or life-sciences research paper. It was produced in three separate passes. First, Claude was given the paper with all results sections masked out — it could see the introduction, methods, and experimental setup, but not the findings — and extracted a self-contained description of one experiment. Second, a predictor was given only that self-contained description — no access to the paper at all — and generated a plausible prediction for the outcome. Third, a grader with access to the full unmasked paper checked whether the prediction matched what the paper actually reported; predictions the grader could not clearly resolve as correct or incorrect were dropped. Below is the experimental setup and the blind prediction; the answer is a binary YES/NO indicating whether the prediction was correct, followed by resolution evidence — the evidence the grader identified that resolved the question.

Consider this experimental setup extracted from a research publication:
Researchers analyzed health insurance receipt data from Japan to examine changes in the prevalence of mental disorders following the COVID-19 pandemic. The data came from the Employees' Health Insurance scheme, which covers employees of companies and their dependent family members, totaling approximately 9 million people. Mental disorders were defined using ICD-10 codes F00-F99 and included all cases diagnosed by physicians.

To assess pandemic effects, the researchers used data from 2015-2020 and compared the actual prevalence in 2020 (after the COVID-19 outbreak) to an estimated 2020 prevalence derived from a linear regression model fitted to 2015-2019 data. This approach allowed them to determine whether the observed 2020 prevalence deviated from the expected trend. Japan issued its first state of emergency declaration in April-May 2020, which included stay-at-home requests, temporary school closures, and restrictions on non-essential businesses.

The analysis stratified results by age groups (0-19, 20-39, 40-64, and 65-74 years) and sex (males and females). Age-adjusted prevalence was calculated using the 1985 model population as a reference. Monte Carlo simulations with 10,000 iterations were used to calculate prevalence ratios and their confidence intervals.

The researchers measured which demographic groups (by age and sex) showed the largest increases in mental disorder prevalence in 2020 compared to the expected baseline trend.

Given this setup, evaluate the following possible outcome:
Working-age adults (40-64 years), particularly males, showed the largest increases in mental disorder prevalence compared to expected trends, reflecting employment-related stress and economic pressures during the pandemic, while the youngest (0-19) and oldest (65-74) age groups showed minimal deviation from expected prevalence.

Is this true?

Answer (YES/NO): NO